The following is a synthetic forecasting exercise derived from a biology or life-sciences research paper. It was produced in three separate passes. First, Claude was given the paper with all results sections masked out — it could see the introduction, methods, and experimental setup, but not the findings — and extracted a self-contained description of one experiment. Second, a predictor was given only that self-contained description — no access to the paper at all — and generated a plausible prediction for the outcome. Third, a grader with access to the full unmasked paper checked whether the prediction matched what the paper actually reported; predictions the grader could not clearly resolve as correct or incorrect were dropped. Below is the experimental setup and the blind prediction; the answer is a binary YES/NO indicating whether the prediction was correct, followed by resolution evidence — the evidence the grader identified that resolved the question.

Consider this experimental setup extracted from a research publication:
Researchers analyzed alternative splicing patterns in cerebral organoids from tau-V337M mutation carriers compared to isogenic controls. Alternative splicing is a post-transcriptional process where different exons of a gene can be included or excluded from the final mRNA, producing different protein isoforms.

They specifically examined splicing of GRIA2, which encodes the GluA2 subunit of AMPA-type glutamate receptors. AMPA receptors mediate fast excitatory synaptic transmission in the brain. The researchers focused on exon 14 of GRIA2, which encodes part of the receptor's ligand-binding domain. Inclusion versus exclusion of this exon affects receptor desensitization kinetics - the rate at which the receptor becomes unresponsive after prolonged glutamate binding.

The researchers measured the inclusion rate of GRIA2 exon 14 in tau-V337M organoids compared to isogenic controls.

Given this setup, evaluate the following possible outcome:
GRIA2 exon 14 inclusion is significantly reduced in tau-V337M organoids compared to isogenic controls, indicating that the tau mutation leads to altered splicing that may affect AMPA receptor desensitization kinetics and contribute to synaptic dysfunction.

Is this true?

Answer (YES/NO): NO